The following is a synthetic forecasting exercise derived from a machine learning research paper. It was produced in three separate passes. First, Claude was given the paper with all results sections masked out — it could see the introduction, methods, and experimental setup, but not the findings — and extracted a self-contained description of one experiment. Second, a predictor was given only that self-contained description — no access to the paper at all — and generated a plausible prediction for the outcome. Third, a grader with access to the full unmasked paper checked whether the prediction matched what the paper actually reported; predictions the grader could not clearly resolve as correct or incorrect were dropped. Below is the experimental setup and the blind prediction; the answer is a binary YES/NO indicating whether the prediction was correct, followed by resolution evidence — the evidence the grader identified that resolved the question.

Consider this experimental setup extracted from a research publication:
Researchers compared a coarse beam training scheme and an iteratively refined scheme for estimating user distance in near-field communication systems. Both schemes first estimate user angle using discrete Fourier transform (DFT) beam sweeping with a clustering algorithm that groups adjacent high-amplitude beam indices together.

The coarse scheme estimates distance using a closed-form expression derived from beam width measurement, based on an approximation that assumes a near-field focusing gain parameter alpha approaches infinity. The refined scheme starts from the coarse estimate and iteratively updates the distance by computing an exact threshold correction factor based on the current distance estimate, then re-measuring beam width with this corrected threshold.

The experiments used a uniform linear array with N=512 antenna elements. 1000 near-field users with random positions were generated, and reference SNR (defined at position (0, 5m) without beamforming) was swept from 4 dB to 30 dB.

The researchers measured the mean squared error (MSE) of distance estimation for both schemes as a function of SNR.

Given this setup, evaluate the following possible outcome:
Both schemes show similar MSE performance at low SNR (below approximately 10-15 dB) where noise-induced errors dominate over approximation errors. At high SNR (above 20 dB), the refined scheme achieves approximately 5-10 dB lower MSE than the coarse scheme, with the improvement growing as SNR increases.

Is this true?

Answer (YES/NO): NO